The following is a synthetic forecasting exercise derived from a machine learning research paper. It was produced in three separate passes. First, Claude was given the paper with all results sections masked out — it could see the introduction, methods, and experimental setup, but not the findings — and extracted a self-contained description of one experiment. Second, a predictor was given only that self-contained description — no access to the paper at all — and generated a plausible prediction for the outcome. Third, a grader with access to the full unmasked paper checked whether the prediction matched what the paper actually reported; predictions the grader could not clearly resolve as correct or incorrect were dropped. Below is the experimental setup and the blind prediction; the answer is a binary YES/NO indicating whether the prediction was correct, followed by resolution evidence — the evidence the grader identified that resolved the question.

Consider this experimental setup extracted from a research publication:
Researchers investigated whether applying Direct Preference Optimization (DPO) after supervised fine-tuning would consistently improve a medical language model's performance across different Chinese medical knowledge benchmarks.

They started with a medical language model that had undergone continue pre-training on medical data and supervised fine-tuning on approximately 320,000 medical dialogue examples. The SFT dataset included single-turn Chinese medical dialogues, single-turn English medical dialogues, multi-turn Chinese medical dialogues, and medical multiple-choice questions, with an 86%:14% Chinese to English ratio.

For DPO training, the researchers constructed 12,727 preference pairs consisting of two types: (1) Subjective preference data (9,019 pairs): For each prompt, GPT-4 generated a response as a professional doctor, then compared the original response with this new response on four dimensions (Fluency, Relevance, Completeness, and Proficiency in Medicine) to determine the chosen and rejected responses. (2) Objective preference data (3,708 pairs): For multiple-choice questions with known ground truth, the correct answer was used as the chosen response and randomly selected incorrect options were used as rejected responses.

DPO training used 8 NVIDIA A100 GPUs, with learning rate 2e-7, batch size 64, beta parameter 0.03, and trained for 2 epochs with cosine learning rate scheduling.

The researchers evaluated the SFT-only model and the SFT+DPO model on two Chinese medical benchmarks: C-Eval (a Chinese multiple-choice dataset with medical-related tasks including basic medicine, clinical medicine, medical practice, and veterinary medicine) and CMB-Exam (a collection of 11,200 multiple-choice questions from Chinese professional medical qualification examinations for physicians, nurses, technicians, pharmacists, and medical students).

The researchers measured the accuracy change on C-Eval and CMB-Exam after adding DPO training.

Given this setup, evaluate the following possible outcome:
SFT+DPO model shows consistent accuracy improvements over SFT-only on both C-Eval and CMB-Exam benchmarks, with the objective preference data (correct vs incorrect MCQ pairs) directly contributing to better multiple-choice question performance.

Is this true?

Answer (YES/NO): NO